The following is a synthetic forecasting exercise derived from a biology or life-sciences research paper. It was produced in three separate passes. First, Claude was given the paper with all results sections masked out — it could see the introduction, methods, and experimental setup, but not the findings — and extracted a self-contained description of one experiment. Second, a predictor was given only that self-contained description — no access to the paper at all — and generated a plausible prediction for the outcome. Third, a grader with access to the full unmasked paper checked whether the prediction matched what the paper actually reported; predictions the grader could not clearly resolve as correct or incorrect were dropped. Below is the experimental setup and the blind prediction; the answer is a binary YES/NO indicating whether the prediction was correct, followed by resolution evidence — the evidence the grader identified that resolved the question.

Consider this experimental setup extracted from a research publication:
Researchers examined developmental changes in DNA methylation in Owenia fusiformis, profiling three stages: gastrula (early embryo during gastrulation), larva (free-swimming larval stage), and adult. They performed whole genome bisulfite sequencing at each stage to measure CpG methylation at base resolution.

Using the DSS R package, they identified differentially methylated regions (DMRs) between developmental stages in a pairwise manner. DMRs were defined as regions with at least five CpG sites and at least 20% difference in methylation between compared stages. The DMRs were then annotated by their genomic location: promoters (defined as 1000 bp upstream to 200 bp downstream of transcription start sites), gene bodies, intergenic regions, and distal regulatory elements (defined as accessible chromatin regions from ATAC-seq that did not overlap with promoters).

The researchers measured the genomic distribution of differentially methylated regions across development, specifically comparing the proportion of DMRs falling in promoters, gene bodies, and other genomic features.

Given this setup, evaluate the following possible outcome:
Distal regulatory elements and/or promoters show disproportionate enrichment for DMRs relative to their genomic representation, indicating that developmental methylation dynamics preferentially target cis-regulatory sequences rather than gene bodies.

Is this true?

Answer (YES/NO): NO